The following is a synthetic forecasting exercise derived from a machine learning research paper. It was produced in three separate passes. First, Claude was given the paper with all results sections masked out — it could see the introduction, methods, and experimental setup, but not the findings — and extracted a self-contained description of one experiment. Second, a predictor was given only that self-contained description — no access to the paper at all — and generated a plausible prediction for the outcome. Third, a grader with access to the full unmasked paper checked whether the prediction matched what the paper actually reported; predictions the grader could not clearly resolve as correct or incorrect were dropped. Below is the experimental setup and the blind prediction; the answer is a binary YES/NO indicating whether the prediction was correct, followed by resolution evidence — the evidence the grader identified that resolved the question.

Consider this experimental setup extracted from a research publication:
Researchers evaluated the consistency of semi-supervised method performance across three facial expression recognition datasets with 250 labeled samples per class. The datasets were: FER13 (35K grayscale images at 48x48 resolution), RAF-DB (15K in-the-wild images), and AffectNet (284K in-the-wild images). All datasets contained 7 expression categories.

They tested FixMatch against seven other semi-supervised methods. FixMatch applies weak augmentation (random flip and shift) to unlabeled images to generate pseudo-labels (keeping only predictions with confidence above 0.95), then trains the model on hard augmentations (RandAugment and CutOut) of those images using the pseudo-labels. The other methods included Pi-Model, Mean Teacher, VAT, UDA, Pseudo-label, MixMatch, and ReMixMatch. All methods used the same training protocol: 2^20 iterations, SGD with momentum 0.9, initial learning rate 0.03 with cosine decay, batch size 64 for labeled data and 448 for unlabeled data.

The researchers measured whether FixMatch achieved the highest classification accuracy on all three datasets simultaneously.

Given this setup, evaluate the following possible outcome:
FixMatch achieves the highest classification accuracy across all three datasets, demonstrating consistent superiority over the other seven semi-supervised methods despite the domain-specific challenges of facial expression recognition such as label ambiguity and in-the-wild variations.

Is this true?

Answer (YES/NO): NO